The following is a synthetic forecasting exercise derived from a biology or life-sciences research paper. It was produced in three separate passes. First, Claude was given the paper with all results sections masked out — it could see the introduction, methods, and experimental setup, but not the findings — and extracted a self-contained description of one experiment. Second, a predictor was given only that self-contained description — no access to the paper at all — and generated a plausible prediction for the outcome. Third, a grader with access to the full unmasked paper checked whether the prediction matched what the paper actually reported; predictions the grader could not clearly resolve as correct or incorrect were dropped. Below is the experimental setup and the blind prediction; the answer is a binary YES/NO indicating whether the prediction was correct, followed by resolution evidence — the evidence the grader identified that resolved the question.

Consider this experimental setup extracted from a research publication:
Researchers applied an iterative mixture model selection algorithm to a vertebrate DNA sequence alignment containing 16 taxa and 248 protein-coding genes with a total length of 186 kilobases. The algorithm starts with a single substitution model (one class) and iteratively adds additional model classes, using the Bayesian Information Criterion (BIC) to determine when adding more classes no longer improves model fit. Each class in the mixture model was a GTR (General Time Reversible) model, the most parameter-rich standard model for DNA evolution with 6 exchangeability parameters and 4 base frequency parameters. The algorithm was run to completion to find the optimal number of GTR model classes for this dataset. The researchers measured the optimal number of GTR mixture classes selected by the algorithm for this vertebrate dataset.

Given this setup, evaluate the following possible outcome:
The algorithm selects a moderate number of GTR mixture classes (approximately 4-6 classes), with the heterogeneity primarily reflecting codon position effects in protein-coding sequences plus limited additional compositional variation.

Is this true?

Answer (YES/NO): NO